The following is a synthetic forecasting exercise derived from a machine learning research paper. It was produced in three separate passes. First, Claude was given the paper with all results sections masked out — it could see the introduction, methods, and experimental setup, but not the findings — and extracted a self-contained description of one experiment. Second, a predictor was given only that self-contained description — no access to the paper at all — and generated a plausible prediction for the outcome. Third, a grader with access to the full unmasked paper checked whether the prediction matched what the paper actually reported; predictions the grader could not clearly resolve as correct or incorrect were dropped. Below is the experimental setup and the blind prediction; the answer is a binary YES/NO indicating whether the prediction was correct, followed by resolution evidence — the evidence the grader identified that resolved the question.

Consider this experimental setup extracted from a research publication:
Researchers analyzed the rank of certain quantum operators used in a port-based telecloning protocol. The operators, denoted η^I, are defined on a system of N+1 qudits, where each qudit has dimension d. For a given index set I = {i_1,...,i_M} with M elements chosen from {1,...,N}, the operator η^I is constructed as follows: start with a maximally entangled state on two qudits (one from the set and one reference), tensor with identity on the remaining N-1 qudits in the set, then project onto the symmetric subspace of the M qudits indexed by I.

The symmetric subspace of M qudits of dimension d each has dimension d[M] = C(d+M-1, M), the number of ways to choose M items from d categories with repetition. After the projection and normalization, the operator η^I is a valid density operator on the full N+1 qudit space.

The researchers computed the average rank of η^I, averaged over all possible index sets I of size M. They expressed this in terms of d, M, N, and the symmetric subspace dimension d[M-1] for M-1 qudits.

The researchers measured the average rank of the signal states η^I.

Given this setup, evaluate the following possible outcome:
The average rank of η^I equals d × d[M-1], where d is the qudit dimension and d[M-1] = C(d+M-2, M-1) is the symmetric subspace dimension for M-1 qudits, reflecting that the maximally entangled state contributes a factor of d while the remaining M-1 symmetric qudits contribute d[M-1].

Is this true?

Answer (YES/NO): NO